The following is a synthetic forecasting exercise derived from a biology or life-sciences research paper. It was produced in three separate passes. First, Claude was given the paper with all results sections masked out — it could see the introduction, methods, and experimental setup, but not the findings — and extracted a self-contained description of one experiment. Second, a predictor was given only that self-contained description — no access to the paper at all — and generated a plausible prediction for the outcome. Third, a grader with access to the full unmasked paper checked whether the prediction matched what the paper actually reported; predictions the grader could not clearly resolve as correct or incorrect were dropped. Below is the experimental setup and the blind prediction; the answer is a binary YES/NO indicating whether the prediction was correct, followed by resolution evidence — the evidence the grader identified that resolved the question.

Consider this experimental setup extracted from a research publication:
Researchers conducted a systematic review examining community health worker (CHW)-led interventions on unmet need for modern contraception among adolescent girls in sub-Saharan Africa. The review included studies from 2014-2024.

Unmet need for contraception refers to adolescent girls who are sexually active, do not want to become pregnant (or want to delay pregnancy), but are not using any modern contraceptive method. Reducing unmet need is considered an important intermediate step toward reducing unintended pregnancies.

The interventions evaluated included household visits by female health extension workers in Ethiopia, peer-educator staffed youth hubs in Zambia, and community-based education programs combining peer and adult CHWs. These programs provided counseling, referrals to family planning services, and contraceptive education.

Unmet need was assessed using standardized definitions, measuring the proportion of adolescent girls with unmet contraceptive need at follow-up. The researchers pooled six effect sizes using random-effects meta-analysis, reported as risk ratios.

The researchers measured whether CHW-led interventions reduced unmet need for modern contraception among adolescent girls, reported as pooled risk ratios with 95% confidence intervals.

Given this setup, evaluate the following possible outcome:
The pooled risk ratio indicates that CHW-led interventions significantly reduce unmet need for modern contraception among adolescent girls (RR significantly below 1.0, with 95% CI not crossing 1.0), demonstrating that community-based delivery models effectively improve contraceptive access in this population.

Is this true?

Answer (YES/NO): NO